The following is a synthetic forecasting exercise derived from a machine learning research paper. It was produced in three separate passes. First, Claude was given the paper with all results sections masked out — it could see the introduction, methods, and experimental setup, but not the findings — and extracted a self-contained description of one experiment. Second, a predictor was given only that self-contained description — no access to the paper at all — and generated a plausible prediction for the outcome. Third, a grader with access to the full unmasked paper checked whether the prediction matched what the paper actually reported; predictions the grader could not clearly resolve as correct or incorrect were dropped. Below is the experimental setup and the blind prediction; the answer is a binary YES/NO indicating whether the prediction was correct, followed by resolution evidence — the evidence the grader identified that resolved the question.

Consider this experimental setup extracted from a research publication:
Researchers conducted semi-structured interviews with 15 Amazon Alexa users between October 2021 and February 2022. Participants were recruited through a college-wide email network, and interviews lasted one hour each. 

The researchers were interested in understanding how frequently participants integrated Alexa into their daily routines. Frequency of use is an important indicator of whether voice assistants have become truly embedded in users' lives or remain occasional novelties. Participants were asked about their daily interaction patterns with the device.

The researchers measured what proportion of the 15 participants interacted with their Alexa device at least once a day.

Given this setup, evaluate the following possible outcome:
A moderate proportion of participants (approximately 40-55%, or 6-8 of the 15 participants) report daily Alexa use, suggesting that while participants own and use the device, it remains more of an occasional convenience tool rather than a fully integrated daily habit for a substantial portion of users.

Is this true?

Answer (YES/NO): YES